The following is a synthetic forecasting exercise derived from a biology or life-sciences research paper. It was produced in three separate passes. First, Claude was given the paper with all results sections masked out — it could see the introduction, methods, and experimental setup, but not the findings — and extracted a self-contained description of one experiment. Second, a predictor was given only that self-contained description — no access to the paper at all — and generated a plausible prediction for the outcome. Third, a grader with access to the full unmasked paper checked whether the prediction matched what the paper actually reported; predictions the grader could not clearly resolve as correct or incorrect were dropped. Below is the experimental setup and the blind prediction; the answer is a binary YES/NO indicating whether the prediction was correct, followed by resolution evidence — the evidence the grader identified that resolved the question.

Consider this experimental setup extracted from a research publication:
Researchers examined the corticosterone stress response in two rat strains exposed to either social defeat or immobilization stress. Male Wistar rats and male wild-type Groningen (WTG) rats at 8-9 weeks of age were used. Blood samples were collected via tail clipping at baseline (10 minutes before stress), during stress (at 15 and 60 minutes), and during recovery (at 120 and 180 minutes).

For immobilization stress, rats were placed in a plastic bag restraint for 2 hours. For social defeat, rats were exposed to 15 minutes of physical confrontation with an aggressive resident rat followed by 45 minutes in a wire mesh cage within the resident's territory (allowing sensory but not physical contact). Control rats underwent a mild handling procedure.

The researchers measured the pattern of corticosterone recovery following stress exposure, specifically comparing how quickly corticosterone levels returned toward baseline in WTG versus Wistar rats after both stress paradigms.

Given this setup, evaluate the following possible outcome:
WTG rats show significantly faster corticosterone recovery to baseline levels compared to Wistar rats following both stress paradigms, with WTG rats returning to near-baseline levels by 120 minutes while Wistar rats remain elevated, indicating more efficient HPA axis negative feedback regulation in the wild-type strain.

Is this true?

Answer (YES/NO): NO